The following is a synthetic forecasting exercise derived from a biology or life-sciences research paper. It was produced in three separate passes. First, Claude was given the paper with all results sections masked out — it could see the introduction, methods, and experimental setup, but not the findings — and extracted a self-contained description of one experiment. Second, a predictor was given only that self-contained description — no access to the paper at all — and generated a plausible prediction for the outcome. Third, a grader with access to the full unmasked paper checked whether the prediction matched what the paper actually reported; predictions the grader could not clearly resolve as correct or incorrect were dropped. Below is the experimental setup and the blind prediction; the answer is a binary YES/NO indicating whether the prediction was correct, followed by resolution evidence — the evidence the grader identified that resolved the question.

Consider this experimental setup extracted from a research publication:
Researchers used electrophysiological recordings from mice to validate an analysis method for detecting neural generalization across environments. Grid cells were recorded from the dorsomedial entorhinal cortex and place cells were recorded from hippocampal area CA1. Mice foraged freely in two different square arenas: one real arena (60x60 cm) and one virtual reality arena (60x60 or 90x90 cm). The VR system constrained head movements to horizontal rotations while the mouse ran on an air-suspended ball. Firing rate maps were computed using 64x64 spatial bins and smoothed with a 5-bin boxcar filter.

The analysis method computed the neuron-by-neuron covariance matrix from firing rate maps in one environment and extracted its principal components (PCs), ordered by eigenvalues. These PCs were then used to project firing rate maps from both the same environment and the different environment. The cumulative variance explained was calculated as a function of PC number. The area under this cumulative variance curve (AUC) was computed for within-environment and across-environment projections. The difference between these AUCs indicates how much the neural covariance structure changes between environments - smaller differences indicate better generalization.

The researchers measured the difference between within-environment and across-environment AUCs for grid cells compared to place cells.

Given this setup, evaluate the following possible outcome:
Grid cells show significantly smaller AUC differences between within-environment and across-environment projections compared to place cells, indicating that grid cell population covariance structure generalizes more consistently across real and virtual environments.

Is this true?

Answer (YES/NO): YES